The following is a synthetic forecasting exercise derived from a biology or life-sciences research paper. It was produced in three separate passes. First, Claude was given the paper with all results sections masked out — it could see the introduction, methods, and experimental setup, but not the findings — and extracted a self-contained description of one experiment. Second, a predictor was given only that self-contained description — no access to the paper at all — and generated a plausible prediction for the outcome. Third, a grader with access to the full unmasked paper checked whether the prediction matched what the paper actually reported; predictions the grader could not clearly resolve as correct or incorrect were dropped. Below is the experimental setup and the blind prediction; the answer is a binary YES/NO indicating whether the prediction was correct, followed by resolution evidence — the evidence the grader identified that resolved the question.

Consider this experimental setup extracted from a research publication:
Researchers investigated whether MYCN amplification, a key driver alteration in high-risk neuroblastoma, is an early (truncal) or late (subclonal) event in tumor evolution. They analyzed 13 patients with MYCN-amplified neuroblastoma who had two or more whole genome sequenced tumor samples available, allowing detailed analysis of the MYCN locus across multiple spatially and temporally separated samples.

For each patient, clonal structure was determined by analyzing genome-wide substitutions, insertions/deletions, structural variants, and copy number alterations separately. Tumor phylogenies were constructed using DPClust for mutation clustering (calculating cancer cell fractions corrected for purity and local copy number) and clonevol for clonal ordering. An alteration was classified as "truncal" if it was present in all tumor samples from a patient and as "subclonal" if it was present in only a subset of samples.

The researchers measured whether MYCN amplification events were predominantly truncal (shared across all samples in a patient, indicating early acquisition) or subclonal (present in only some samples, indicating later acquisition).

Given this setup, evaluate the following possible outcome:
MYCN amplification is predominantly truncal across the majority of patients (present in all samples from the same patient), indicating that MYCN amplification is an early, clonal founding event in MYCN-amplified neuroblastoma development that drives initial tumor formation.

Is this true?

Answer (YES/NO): YES